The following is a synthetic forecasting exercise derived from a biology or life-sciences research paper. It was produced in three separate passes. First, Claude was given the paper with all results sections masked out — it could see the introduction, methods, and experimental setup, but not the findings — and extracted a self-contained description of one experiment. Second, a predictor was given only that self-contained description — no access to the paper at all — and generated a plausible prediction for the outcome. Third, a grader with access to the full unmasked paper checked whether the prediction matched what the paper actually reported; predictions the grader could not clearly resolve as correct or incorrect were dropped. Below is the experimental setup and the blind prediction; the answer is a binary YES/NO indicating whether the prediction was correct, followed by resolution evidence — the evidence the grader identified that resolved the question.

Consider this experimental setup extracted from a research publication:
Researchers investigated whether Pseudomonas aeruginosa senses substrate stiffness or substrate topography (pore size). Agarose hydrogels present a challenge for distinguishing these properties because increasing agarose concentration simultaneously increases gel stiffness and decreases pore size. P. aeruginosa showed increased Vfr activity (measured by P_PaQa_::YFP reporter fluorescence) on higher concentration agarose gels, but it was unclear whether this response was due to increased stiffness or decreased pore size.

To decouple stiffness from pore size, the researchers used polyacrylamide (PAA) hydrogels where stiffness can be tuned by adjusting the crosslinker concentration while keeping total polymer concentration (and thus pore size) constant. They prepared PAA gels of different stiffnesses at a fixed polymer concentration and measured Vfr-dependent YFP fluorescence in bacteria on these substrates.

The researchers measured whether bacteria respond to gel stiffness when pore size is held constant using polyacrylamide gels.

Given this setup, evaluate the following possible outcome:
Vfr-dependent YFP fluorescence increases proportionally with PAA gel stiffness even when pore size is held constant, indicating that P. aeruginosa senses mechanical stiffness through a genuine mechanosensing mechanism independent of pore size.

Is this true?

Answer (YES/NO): NO